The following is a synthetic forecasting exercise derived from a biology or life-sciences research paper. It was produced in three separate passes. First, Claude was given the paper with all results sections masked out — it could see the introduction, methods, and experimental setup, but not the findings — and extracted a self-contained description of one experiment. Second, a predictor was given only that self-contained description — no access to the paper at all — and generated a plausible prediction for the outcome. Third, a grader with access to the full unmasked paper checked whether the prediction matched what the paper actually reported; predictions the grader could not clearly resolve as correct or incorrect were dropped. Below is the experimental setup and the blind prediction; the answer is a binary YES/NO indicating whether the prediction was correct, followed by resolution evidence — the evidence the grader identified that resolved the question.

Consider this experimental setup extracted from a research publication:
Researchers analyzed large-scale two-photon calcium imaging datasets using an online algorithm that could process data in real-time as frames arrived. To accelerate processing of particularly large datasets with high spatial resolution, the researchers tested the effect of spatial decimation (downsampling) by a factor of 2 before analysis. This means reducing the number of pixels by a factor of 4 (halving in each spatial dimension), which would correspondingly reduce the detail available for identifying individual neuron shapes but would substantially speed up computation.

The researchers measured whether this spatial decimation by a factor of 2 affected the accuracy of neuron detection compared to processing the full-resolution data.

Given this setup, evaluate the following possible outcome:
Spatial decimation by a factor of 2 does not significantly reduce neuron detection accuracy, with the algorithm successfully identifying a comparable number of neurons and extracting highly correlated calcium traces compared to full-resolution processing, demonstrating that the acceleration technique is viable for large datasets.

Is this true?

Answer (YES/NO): NO